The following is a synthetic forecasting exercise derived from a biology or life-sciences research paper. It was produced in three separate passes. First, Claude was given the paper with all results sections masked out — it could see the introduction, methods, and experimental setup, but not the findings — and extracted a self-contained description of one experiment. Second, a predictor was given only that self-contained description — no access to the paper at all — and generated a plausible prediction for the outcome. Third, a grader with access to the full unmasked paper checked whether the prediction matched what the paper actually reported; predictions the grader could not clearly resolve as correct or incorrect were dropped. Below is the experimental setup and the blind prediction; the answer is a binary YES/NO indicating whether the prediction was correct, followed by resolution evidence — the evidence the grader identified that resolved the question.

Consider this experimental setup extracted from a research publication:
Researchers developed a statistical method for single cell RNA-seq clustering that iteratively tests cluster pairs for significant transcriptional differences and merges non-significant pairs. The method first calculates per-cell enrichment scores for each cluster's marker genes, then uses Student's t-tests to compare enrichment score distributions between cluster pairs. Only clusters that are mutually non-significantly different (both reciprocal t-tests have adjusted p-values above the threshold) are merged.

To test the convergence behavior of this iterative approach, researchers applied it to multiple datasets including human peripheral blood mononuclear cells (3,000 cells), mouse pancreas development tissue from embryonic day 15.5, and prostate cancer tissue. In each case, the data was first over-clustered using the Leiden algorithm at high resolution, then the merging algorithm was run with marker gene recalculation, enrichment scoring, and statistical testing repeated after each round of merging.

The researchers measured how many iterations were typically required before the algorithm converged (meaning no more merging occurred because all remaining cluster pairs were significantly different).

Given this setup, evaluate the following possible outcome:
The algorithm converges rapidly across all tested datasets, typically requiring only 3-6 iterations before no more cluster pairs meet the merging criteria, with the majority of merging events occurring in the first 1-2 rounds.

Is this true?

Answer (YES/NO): NO